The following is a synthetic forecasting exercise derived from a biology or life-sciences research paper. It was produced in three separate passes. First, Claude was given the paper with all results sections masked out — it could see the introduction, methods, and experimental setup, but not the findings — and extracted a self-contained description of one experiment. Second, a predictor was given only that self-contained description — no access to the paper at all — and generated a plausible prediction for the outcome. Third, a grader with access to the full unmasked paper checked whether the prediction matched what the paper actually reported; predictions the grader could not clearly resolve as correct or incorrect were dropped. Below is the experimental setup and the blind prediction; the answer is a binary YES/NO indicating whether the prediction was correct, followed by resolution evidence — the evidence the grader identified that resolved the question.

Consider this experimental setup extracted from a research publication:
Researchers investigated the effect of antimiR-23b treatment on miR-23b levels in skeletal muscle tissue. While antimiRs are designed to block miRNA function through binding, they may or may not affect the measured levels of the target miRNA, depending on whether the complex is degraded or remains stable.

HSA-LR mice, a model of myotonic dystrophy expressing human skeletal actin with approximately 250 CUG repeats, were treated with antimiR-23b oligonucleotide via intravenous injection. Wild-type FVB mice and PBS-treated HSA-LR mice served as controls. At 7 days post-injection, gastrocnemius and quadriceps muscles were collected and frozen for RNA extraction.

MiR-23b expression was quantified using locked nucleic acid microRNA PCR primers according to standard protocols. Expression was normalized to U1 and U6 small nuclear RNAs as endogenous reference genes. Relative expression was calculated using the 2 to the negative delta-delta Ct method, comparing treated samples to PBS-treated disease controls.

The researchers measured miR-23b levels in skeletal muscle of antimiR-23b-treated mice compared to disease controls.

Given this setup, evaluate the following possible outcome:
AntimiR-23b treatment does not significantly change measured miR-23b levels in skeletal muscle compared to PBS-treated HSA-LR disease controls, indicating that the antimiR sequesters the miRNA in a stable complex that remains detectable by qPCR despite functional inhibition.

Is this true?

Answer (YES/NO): NO